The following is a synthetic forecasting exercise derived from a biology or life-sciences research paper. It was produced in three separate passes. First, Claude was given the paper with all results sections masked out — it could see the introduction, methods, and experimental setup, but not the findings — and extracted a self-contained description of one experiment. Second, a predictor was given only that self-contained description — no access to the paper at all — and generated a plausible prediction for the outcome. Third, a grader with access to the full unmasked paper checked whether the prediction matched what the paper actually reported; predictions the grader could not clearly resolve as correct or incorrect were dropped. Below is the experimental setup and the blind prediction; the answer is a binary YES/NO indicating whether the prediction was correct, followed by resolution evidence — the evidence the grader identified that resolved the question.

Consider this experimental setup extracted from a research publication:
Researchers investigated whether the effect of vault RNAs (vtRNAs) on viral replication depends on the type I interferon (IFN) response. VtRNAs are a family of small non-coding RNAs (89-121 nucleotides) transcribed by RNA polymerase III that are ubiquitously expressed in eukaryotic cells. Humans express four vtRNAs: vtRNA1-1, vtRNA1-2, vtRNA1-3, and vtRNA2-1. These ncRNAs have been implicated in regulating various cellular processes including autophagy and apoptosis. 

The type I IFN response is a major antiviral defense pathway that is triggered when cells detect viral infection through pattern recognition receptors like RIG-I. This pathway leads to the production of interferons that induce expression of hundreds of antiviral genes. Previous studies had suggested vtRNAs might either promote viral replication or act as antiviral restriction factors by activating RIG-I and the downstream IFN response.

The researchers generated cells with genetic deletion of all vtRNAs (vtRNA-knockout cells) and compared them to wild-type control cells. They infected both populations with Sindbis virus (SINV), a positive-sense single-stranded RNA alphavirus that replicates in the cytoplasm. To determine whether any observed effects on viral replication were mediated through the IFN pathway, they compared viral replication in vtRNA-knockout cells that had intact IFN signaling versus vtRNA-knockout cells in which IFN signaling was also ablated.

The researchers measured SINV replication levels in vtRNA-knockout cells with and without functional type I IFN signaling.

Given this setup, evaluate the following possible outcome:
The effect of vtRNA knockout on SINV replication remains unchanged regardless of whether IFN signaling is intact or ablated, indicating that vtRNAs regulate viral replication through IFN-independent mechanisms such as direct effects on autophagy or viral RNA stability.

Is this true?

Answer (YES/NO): YES